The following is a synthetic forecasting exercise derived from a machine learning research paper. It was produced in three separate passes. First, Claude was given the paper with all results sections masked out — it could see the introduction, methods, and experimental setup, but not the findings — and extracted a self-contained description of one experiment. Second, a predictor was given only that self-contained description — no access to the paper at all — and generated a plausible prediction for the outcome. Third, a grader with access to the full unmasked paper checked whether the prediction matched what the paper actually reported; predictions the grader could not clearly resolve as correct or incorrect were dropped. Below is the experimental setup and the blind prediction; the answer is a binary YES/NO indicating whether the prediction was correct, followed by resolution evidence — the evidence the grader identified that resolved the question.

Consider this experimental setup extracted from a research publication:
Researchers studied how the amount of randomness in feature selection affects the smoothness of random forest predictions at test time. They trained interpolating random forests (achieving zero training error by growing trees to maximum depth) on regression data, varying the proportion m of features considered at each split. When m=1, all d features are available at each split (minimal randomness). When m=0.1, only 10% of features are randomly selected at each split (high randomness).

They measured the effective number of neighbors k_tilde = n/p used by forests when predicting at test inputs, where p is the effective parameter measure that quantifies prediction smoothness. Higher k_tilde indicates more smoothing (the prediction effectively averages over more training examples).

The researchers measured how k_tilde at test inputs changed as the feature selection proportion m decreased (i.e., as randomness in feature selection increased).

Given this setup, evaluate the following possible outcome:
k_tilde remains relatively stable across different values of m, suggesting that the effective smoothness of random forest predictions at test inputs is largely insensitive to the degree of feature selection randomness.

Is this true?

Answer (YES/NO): NO